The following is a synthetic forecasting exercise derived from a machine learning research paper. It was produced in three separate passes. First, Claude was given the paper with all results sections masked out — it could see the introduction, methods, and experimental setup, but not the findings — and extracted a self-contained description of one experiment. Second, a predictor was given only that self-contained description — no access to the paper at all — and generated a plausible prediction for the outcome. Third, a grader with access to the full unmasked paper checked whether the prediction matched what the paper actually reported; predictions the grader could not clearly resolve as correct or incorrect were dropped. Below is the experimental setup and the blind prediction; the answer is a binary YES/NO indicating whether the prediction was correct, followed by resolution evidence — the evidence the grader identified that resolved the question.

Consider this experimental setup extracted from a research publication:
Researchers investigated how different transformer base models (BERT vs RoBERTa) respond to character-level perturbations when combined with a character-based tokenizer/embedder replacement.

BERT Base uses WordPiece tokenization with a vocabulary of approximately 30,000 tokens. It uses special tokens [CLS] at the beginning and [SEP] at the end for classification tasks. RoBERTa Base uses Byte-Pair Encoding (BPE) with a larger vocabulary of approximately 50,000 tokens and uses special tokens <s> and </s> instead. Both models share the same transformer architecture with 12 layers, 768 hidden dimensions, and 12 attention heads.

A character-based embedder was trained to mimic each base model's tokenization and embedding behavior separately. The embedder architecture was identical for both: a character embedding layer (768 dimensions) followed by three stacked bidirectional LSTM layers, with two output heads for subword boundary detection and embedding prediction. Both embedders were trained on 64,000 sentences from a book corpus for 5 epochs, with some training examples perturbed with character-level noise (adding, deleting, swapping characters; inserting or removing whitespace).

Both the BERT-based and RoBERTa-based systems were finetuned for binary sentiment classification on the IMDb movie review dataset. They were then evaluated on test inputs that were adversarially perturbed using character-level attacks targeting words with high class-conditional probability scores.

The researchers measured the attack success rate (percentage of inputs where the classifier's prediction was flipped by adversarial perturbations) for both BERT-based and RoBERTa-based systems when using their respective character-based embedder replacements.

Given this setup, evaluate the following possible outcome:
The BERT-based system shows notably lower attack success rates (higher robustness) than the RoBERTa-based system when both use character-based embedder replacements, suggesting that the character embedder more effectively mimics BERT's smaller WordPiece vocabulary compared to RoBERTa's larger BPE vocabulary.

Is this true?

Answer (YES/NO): NO